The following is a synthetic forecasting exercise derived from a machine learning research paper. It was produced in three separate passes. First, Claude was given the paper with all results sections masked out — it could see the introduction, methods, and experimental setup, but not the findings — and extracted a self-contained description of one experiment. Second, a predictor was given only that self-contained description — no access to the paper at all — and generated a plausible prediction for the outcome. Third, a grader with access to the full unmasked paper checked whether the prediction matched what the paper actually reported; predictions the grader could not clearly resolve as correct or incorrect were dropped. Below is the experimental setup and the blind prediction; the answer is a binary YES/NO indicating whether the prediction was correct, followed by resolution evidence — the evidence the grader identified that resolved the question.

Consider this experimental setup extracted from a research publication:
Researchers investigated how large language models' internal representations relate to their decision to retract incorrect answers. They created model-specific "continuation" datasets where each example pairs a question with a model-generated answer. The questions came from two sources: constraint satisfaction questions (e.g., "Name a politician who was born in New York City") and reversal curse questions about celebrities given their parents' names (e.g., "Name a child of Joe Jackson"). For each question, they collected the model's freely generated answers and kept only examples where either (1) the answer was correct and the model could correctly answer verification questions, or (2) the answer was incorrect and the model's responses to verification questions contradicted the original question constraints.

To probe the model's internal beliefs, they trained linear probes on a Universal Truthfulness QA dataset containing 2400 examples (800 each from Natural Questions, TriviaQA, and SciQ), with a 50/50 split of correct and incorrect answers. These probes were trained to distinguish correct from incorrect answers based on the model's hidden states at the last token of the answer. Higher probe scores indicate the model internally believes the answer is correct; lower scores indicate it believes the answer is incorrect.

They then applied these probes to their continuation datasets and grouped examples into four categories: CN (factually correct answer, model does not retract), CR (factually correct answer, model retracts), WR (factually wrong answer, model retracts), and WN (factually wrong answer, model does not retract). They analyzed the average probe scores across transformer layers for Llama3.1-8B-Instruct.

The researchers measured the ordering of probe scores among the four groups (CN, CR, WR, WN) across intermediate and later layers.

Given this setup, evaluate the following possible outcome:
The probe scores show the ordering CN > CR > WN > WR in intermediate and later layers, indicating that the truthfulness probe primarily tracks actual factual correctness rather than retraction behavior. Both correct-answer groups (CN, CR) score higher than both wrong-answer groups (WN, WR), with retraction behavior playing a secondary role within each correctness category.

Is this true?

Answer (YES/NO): NO